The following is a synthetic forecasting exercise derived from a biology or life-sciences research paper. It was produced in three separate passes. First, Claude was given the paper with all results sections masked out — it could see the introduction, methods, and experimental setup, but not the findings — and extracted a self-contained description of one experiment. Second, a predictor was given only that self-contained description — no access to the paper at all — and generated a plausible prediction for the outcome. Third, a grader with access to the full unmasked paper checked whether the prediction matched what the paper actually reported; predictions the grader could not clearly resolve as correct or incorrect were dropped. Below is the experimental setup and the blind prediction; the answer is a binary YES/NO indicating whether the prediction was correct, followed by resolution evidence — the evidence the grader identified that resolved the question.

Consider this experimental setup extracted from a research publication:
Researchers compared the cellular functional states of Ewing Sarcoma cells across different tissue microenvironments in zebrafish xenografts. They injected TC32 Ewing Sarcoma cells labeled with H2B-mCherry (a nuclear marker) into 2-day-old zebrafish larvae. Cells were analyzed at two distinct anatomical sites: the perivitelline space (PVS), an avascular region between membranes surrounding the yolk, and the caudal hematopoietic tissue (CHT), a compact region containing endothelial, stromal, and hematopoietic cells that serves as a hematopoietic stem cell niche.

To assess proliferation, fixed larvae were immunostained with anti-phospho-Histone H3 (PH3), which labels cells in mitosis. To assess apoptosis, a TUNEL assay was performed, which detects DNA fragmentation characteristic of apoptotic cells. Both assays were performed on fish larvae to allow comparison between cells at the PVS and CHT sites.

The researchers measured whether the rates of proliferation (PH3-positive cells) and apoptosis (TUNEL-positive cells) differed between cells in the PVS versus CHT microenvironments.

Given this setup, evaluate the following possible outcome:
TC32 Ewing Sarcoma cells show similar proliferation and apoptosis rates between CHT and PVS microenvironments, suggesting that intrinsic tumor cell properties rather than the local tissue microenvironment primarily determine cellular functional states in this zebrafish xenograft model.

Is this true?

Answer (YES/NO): NO